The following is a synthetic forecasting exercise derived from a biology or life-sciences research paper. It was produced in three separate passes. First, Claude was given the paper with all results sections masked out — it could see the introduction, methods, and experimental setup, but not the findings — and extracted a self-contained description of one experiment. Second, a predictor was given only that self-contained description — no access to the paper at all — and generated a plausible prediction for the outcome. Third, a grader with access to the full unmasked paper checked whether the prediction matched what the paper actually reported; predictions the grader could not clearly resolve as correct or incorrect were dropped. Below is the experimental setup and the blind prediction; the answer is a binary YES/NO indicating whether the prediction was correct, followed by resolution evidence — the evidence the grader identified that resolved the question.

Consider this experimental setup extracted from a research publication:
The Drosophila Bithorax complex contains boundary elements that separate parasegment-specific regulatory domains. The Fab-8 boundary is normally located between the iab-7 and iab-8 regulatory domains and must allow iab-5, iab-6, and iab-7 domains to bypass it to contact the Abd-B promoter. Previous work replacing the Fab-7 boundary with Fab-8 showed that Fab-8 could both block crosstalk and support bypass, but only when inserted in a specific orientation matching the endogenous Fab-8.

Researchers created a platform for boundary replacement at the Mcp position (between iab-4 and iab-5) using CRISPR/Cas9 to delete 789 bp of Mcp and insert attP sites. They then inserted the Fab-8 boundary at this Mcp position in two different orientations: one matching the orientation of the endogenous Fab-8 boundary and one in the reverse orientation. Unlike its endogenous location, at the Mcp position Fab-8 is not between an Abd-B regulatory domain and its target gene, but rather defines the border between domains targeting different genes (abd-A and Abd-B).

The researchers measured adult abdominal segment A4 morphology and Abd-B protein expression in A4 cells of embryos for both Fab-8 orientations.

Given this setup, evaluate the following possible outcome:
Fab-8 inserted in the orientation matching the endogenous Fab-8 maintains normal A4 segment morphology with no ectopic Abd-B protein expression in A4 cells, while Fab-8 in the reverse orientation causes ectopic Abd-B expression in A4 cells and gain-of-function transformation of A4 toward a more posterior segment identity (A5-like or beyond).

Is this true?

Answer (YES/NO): NO